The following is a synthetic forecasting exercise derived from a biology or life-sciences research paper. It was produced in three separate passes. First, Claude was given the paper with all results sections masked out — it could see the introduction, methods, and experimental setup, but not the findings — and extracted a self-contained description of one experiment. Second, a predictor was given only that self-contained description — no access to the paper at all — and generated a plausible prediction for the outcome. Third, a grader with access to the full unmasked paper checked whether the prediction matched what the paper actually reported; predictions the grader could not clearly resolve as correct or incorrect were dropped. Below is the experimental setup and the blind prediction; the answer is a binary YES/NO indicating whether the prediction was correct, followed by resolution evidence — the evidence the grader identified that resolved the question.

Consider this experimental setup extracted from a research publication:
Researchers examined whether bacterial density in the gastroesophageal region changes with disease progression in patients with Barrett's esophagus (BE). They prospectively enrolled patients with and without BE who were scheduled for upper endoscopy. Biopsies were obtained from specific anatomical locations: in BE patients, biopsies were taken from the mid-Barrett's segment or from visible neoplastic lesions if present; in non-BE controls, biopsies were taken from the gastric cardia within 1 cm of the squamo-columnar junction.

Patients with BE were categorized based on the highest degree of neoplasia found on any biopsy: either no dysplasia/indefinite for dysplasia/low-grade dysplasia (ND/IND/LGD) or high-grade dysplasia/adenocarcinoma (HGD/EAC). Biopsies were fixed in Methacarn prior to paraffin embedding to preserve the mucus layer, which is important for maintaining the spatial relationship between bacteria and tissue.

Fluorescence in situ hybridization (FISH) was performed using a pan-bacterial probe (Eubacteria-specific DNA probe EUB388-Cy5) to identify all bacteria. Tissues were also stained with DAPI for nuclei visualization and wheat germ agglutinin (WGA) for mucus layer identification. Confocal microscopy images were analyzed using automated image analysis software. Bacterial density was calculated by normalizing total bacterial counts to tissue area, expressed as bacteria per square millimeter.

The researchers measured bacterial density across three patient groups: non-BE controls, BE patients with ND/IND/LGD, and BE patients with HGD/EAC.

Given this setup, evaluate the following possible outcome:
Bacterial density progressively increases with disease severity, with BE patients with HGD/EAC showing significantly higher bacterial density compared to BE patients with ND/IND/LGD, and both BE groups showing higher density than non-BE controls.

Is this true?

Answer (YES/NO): NO